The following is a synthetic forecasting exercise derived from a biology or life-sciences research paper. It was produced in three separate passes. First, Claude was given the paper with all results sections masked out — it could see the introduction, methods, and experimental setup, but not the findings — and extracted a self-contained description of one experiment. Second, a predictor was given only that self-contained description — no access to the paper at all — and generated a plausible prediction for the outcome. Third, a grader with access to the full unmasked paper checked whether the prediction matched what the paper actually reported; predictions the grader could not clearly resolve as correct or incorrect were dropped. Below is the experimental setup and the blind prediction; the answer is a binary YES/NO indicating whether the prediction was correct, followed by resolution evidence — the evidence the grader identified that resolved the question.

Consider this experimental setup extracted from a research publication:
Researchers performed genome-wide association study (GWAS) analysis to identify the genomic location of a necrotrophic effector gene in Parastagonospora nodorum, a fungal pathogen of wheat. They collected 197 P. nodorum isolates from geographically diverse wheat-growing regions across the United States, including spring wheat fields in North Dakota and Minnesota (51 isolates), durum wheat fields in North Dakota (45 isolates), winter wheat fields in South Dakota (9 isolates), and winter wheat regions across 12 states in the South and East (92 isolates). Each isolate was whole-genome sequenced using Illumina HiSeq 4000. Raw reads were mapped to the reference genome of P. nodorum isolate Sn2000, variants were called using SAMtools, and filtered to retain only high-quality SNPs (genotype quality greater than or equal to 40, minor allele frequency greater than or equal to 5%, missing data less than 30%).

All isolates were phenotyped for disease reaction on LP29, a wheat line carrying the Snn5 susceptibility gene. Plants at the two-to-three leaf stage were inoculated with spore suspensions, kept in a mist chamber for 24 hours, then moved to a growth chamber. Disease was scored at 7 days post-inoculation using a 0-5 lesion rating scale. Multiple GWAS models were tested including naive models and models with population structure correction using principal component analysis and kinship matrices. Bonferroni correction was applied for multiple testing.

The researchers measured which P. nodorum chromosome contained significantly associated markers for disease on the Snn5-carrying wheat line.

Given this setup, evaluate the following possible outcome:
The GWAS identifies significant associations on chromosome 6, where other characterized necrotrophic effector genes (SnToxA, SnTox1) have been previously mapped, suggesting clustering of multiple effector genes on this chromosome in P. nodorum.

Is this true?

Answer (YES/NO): NO